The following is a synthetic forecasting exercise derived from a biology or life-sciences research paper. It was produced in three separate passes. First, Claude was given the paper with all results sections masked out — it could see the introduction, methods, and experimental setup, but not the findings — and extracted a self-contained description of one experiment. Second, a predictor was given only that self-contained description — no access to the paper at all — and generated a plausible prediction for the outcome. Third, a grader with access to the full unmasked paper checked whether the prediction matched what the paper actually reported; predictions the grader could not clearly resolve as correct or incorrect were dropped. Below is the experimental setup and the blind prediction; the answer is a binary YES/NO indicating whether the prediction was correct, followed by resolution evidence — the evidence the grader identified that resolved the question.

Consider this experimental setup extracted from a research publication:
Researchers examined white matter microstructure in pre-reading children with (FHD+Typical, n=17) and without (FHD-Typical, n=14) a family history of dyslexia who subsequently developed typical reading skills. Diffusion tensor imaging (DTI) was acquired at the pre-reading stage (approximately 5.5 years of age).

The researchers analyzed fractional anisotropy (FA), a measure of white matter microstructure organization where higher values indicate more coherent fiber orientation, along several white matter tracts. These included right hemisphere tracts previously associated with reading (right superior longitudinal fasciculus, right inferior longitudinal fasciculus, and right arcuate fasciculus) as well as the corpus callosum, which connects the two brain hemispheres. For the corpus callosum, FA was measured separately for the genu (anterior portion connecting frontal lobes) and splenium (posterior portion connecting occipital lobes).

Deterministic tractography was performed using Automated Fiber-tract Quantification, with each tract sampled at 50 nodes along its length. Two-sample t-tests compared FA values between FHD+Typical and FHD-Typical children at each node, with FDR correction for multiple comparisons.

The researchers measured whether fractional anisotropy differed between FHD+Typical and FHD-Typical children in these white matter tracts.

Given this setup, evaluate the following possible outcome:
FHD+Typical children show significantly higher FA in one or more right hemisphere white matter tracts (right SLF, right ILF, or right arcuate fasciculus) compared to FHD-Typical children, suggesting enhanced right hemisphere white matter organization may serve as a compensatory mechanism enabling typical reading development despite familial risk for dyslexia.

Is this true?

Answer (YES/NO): NO